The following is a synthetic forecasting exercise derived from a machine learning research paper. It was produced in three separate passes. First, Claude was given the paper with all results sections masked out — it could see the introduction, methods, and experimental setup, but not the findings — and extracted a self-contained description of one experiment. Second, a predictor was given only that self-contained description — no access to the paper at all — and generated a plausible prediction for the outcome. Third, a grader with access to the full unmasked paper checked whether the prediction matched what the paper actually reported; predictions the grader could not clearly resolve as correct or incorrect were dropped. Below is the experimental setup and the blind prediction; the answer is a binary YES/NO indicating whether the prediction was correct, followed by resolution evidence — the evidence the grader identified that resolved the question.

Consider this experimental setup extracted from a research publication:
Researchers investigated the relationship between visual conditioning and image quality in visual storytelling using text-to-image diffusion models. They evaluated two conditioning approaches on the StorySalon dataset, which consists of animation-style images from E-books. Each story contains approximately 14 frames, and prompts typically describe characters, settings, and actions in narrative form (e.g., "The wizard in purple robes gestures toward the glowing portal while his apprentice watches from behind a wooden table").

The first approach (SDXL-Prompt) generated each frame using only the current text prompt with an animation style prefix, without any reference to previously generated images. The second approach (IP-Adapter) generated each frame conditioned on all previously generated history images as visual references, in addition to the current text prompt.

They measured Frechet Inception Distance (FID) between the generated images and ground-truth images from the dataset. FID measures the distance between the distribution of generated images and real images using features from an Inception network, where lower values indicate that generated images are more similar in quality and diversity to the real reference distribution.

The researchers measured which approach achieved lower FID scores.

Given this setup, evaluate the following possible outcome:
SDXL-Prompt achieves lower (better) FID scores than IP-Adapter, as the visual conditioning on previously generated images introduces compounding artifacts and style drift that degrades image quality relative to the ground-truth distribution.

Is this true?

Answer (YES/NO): NO